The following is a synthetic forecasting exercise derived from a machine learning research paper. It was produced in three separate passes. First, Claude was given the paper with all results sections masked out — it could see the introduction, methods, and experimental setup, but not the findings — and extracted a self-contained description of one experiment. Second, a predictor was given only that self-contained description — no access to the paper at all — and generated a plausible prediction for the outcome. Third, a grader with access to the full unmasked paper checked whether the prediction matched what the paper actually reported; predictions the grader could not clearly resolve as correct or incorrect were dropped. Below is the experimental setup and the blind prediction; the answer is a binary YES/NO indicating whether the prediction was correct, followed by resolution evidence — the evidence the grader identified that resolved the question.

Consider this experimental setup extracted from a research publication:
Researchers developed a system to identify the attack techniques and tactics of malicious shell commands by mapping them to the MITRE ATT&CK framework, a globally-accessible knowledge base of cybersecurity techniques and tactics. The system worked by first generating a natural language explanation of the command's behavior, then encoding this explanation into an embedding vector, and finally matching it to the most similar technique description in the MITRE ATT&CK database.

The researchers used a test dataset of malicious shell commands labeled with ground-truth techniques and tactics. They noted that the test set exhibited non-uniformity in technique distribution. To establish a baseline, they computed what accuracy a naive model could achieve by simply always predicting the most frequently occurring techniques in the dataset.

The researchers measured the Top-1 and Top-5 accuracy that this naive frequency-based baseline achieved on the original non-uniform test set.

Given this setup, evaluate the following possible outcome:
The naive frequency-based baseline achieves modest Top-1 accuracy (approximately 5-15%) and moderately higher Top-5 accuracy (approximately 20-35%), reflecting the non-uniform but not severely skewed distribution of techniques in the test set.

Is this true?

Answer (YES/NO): NO